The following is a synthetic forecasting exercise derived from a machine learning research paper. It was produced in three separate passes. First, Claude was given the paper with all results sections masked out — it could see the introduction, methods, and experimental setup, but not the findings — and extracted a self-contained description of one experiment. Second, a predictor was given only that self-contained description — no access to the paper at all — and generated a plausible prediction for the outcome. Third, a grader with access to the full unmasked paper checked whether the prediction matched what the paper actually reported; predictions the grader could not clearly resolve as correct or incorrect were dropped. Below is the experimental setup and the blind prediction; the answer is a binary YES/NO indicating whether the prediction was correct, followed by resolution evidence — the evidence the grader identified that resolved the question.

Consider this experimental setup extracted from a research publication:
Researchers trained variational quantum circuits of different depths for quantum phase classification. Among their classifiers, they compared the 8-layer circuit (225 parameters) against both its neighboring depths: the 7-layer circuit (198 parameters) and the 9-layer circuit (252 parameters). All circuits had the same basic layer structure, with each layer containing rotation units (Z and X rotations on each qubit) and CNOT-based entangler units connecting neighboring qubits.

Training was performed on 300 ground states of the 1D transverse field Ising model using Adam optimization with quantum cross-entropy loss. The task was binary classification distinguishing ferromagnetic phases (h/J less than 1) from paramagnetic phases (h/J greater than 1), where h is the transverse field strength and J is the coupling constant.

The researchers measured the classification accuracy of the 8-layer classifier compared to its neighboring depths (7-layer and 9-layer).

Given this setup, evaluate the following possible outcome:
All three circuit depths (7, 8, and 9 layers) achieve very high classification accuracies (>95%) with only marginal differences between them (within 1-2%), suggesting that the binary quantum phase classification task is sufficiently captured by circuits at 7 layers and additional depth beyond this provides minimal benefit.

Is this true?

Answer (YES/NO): NO